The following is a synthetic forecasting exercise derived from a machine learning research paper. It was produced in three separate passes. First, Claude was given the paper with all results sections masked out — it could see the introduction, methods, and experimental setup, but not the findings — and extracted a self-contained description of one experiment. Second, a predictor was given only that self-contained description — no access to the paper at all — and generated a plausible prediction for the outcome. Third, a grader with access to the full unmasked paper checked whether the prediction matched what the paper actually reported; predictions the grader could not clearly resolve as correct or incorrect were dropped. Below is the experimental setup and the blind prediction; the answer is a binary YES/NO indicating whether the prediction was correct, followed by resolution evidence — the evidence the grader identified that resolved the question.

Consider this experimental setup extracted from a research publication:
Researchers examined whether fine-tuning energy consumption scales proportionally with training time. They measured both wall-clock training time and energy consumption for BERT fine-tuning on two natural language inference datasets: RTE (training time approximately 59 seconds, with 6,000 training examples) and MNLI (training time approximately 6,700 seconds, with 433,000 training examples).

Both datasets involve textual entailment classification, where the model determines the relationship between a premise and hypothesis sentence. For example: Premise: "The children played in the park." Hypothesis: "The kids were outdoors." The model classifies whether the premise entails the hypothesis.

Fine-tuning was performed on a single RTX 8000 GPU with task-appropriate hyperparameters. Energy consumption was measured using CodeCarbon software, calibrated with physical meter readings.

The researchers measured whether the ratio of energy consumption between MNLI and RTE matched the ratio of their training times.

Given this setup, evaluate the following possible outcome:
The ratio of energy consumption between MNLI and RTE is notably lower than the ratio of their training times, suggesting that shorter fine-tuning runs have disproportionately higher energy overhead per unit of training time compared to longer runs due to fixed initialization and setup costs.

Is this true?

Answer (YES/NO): NO